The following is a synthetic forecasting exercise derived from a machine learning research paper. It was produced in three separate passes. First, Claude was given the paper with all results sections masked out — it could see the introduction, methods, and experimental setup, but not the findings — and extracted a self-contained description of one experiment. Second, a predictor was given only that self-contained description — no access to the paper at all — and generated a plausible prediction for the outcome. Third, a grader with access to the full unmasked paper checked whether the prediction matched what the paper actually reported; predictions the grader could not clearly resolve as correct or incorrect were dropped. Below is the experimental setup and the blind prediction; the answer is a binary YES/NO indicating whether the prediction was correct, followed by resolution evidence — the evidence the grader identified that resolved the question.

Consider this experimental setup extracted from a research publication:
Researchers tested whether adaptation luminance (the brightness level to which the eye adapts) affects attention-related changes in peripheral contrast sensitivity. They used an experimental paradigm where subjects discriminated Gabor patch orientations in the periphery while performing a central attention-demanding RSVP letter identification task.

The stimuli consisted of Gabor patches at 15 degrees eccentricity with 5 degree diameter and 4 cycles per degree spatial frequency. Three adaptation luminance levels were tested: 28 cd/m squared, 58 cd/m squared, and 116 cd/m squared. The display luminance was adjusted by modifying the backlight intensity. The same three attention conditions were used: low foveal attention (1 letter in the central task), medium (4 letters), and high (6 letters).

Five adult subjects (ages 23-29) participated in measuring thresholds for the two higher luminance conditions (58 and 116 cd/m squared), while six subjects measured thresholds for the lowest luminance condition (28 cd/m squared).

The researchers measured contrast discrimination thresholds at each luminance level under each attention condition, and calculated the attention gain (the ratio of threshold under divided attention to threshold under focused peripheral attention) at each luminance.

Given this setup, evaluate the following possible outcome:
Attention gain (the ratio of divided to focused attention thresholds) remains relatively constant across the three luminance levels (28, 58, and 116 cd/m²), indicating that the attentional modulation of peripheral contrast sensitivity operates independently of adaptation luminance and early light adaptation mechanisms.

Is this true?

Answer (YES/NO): NO